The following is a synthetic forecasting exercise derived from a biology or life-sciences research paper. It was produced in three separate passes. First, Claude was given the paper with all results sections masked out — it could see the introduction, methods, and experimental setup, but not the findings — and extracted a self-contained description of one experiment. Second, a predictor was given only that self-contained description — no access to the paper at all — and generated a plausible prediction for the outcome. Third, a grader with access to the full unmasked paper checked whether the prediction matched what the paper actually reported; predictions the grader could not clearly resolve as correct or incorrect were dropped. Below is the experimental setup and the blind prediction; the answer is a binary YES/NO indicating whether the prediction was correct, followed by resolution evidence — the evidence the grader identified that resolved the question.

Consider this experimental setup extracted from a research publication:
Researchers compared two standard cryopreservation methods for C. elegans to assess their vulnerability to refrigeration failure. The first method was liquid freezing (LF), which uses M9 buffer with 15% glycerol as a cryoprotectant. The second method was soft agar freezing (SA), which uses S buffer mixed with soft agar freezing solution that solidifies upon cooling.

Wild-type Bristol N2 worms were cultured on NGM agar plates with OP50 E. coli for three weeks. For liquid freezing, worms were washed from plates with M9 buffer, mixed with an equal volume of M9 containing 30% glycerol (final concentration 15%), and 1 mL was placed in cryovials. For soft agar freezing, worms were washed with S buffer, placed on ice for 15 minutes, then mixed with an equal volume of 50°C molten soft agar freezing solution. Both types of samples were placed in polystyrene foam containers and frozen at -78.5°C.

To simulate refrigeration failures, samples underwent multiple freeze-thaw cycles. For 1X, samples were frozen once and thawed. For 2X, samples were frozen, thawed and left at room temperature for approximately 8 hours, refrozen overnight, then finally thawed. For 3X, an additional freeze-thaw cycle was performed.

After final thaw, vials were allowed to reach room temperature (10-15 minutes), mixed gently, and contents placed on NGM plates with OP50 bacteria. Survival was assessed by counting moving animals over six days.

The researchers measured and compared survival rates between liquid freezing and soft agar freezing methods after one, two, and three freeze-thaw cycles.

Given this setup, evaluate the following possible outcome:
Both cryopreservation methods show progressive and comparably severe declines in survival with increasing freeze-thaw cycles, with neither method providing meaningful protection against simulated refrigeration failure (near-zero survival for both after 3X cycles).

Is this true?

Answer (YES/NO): YES